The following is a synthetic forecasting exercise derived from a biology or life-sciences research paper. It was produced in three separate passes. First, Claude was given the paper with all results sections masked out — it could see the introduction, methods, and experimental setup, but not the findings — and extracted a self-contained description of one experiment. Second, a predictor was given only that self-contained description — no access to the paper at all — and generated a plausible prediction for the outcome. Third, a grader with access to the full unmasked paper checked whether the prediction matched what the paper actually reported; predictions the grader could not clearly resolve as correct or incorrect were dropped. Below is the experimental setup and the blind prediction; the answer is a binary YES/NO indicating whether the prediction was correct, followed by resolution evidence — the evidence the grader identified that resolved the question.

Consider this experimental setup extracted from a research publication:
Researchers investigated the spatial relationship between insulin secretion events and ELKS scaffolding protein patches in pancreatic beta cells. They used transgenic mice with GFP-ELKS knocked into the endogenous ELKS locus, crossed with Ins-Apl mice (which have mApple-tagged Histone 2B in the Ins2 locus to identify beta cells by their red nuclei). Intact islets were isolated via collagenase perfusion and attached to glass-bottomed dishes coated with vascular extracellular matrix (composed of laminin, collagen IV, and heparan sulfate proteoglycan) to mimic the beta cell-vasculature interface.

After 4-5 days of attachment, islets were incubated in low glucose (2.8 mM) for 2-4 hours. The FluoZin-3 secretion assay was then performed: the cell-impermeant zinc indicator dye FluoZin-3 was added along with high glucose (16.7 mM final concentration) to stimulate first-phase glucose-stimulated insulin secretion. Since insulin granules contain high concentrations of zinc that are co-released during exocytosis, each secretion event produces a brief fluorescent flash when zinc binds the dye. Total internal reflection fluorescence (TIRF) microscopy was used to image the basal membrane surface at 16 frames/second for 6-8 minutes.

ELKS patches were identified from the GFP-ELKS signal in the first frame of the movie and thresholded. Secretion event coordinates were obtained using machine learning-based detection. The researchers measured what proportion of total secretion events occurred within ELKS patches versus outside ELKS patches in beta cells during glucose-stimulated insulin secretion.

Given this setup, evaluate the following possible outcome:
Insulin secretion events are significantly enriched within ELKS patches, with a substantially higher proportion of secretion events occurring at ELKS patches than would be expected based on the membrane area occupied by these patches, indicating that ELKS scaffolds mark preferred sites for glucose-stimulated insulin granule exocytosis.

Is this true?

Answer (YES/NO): YES